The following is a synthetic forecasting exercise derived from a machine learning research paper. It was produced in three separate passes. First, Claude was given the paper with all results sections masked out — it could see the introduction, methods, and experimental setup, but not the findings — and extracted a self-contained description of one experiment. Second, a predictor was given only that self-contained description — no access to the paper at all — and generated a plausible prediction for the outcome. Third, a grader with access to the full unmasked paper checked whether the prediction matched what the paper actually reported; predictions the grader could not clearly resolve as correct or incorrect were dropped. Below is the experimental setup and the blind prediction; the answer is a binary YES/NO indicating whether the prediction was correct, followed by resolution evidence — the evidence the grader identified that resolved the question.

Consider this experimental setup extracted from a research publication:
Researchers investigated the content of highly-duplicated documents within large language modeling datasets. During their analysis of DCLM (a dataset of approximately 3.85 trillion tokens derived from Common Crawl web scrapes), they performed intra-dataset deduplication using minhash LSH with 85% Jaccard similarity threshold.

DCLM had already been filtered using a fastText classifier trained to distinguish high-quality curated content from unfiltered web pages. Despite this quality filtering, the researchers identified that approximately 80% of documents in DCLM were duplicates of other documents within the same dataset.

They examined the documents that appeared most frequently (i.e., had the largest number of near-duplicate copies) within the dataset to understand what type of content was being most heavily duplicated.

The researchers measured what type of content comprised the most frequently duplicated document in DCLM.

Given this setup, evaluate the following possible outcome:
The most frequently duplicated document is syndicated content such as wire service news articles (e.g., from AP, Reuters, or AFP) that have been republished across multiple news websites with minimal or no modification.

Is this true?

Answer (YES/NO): NO